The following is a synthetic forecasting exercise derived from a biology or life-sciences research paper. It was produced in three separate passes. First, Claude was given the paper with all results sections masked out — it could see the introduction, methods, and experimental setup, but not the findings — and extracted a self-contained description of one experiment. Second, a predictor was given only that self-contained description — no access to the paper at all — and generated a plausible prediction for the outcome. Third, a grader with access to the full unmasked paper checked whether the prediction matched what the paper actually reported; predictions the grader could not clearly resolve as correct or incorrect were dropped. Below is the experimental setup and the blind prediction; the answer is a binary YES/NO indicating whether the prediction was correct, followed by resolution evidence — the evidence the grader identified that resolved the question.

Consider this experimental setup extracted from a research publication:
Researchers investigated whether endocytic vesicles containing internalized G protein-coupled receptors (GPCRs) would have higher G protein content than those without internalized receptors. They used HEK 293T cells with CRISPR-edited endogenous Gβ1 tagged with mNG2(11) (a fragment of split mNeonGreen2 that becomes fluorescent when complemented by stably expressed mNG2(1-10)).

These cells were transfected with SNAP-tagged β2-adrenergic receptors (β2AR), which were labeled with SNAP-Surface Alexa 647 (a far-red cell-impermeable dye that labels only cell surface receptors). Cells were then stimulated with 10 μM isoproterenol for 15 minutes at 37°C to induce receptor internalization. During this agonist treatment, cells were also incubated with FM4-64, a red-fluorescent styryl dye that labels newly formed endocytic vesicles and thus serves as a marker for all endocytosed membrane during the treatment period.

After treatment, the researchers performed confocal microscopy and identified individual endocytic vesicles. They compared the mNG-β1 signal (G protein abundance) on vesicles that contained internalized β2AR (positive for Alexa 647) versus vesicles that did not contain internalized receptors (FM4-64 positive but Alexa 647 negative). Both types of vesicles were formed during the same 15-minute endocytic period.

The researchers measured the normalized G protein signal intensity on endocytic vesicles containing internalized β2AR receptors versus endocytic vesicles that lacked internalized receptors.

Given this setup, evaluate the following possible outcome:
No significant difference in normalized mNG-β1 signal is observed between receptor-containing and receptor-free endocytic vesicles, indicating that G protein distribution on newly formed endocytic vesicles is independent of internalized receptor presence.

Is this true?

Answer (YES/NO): YES